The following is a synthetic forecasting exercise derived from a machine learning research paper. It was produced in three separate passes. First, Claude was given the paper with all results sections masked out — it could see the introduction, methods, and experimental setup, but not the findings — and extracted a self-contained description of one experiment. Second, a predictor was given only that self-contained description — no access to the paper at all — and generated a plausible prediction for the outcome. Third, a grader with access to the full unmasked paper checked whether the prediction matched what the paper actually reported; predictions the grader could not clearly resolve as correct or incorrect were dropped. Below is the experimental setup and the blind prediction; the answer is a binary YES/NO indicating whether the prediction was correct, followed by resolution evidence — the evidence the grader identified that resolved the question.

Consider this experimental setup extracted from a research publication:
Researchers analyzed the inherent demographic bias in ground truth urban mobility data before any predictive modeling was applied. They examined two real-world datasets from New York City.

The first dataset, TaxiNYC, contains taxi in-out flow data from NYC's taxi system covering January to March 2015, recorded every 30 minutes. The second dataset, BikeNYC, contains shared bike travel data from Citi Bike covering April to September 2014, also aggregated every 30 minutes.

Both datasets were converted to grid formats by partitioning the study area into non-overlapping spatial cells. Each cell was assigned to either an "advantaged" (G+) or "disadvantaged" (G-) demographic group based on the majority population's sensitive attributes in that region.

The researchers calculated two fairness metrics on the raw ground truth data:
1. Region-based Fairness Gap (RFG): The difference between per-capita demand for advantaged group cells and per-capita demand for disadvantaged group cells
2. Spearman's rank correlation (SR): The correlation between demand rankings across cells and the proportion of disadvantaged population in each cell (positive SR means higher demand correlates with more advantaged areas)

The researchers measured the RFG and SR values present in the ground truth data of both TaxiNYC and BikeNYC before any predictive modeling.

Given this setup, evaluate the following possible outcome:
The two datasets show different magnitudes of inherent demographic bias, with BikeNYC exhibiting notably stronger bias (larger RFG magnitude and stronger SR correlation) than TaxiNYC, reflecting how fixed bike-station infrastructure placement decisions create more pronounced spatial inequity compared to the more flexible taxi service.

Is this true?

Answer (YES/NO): NO